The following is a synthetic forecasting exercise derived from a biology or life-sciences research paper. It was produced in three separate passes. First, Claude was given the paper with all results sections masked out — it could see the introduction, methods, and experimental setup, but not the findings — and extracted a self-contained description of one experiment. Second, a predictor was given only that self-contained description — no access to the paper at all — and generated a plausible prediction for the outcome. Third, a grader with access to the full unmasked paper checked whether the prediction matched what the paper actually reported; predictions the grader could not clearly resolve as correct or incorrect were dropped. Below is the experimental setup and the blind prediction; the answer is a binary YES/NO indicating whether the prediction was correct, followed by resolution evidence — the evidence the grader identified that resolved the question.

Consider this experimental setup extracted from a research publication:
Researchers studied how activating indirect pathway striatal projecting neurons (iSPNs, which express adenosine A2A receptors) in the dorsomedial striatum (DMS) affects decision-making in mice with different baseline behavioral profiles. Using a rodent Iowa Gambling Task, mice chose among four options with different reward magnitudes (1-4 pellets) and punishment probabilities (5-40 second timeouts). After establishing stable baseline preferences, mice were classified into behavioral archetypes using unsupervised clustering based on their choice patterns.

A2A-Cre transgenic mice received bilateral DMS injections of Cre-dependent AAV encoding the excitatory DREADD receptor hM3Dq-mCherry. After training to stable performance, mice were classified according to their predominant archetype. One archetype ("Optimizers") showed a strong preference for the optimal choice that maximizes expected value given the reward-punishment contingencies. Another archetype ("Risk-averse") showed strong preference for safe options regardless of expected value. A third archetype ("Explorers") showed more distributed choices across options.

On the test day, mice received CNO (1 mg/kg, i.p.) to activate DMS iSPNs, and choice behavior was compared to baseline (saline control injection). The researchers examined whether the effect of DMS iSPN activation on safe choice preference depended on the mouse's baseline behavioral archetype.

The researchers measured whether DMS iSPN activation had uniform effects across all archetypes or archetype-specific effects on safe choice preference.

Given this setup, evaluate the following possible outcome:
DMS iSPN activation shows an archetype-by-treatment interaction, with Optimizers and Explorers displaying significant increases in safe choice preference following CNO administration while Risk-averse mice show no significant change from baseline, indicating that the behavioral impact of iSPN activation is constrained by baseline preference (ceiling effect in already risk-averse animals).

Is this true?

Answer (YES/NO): NO